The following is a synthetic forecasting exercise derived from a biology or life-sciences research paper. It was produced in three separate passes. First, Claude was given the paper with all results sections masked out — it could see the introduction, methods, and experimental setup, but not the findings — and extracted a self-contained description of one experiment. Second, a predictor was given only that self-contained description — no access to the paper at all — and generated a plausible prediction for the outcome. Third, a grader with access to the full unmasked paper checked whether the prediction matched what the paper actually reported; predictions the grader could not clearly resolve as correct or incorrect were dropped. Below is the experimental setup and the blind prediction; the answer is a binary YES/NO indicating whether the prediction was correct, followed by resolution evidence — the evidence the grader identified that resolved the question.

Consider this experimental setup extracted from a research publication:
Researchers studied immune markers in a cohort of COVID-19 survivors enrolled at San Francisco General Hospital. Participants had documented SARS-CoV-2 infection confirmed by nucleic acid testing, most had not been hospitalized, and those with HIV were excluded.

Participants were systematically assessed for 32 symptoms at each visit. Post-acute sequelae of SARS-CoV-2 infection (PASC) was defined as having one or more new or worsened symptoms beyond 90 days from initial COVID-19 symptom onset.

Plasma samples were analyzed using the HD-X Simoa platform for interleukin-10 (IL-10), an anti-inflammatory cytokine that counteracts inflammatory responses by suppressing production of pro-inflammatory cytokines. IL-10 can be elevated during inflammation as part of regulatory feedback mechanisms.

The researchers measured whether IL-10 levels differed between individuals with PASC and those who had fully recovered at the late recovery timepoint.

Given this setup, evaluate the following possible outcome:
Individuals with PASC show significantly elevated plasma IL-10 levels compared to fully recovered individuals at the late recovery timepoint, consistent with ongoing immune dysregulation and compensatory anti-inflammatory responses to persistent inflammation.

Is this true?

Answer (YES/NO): NO